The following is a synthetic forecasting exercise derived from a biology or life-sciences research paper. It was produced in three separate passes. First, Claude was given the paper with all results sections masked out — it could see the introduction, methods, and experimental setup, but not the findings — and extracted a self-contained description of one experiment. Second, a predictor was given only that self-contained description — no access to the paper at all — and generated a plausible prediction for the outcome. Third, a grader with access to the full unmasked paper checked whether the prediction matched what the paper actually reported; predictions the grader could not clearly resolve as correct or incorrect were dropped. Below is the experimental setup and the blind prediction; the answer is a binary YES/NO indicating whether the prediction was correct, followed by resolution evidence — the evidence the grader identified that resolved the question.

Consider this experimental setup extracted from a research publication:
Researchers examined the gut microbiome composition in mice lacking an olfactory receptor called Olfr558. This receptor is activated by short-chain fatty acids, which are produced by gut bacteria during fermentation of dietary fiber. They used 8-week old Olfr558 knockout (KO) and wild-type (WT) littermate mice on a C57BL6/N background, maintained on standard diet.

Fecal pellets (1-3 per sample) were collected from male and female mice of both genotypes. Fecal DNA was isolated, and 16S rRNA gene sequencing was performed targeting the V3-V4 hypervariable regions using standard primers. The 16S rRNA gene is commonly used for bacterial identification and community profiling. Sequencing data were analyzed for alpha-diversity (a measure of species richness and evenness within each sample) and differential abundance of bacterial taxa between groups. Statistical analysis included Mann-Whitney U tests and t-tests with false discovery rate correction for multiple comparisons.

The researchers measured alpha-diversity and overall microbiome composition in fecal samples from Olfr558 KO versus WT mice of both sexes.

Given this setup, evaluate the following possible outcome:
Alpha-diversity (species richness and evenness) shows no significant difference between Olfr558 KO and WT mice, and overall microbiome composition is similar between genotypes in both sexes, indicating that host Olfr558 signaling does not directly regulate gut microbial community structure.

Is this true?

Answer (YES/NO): YES